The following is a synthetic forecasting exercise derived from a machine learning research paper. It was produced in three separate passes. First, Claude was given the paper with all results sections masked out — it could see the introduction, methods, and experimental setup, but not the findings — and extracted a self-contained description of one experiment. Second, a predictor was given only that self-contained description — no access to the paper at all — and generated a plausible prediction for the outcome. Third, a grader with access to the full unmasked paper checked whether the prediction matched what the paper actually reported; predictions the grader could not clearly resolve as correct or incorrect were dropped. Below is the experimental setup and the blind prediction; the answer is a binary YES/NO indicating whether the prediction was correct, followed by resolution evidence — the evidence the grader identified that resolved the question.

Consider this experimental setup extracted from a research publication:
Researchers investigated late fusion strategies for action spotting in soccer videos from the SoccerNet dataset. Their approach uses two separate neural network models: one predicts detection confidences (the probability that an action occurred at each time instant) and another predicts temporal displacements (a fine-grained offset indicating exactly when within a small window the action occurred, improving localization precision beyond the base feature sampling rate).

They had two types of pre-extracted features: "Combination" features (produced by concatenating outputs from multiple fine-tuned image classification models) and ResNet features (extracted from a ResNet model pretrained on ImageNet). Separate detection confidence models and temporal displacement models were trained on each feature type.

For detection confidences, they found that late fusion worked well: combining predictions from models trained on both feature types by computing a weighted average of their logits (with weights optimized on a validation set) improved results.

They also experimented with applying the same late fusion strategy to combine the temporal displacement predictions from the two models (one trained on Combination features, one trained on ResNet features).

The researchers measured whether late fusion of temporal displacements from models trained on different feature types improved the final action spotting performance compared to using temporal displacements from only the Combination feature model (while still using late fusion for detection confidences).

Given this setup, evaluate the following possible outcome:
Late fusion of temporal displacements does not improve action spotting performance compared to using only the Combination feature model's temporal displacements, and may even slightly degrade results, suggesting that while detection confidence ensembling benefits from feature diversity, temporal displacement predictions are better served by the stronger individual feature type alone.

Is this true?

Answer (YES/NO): YES